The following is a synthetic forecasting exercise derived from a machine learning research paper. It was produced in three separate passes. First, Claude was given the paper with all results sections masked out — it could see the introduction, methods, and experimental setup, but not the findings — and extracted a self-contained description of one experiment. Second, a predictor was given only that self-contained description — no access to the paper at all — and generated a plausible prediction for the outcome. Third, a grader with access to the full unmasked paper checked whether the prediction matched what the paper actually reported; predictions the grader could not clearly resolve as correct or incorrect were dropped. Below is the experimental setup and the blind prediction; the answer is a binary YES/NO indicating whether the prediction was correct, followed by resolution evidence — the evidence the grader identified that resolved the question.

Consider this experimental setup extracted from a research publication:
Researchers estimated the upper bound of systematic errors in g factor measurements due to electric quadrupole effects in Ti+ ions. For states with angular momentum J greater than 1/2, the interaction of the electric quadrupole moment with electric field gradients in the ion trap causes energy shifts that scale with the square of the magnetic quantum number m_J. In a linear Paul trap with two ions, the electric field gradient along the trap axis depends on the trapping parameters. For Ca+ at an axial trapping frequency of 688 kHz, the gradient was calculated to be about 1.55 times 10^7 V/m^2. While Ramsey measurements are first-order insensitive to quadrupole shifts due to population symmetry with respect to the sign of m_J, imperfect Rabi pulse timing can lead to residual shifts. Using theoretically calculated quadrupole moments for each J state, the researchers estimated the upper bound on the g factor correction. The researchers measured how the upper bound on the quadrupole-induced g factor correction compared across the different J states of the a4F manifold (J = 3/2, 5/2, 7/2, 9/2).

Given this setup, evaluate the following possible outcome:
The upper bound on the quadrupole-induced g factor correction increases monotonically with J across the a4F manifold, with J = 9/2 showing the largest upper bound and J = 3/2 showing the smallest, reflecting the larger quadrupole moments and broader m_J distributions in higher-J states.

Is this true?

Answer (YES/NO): NO